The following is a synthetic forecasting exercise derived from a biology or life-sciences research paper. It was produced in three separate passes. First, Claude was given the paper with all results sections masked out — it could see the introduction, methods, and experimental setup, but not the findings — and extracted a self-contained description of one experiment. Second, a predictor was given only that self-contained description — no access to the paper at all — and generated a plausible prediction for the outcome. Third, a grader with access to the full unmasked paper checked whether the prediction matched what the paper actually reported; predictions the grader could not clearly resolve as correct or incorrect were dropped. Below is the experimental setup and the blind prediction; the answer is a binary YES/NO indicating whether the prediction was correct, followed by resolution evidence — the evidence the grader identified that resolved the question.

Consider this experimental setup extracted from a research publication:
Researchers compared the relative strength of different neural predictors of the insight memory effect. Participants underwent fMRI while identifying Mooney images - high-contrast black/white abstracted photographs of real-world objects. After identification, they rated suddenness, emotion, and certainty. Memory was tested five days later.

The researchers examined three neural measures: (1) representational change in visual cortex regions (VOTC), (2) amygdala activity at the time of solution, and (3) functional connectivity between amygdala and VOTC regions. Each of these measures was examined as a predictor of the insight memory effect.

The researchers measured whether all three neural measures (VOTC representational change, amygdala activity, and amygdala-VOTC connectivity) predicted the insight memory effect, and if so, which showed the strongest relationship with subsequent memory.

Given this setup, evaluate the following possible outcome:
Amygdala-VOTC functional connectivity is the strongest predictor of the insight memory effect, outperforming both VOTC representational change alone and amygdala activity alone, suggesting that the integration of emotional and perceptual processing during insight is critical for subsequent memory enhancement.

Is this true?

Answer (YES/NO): NO